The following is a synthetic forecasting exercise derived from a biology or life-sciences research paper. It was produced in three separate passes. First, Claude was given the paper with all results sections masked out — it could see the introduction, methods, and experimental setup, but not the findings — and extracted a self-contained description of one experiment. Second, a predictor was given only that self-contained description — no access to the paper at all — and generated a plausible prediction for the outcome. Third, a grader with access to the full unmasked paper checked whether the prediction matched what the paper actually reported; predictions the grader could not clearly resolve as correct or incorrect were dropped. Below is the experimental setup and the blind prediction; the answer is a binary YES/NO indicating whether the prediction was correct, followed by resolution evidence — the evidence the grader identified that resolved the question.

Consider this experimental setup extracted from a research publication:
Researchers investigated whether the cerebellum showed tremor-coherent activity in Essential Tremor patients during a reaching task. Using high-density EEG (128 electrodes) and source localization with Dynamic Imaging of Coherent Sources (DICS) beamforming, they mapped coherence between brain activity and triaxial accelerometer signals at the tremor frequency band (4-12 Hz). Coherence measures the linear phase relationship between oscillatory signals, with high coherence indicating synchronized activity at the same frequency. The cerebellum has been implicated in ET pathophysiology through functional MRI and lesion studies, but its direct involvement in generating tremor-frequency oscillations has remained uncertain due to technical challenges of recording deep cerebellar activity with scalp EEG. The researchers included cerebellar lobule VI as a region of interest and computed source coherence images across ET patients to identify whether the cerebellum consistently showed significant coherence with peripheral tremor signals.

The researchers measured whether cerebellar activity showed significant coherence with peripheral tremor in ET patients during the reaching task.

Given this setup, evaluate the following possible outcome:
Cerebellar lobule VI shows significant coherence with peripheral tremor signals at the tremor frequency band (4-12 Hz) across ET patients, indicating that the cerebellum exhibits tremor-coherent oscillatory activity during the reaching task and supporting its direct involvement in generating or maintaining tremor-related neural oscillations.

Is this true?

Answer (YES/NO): YES